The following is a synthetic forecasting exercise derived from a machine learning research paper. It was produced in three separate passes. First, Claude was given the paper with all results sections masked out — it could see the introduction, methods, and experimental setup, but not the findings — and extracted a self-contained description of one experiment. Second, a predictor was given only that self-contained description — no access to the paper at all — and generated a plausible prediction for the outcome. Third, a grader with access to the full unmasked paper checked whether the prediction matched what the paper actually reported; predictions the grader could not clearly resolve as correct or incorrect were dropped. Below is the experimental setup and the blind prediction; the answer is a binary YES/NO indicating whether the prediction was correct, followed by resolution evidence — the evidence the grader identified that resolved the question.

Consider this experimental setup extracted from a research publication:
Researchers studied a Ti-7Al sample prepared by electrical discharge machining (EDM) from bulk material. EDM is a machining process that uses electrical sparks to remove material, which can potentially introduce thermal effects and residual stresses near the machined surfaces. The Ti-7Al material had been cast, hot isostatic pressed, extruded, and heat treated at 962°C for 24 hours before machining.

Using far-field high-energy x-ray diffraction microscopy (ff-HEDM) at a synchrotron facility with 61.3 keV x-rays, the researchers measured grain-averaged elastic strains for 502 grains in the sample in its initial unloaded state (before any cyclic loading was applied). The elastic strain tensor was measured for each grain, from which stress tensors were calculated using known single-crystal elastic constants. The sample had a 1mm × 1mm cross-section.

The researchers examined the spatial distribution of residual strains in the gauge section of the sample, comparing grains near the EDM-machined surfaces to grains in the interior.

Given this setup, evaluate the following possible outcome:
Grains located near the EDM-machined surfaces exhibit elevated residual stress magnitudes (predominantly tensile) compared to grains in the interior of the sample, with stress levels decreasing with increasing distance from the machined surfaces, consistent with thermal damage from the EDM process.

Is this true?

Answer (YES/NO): NO